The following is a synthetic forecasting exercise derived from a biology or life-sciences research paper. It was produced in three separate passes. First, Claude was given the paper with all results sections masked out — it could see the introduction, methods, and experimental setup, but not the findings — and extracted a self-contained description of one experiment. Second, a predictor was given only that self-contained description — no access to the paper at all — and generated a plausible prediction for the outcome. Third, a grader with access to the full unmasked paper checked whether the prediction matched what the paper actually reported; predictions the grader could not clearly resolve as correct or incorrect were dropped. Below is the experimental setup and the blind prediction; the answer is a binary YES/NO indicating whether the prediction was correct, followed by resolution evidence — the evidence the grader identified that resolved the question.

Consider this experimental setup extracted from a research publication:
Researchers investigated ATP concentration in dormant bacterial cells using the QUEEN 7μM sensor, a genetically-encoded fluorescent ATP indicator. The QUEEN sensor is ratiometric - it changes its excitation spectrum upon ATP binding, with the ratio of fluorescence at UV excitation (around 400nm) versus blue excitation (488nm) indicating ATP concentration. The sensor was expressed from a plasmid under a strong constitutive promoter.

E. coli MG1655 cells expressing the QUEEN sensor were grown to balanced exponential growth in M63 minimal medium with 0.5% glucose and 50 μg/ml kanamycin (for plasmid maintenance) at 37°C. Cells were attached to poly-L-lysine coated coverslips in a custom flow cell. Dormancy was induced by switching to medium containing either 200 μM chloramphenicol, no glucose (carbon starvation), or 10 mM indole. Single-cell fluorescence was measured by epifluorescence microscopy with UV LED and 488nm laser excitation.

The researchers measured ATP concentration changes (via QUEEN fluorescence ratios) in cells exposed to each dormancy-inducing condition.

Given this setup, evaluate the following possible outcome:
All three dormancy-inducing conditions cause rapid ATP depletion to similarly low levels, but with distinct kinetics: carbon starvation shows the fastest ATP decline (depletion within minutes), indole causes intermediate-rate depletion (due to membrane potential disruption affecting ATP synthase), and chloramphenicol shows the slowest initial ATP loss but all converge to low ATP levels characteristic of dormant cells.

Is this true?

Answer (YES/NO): NO